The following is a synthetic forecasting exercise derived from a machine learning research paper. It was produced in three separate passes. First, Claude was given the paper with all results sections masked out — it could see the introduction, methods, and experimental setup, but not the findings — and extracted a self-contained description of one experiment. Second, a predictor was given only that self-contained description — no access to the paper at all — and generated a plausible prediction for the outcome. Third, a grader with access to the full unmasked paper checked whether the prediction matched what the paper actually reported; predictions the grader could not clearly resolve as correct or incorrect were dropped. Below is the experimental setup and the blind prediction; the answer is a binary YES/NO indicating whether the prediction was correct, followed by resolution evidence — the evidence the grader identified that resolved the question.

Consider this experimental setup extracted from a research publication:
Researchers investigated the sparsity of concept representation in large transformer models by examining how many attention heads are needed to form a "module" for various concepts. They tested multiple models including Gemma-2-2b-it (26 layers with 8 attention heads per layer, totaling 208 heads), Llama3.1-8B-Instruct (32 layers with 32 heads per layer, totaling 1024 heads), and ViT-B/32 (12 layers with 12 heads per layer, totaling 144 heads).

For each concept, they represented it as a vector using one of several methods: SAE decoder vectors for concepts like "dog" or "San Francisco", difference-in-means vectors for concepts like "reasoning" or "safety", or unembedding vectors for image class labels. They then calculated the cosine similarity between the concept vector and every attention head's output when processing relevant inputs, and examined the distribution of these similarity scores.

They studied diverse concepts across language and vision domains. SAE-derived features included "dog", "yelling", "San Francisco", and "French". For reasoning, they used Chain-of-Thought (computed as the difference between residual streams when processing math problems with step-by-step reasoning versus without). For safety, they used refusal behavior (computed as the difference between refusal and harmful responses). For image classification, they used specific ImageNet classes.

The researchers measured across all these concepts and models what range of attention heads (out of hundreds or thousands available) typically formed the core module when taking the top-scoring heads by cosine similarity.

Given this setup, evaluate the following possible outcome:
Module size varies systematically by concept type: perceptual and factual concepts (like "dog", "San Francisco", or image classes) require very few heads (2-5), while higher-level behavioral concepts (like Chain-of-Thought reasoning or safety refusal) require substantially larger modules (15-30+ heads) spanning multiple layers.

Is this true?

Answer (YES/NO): NO